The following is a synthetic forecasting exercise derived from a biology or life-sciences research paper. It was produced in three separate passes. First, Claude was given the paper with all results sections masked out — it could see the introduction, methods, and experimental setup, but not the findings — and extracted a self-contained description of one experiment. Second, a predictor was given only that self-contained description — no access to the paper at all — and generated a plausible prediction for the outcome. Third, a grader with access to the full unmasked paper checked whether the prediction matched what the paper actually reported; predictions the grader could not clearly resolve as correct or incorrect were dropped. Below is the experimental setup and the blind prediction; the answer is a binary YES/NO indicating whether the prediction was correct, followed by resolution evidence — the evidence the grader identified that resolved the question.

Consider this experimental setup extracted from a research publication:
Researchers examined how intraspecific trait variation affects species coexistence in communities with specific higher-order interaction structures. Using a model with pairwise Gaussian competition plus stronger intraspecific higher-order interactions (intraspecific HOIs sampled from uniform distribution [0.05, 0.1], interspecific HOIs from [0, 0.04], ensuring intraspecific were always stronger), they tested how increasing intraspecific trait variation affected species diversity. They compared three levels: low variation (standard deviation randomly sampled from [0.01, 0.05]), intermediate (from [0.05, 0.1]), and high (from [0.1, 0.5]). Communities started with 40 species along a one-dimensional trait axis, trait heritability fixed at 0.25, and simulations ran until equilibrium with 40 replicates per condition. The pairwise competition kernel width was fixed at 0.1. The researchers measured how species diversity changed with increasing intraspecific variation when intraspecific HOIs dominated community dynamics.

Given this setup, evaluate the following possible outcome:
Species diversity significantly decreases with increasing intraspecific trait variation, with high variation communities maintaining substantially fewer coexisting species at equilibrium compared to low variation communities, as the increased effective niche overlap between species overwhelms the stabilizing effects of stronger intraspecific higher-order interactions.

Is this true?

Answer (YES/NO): YES